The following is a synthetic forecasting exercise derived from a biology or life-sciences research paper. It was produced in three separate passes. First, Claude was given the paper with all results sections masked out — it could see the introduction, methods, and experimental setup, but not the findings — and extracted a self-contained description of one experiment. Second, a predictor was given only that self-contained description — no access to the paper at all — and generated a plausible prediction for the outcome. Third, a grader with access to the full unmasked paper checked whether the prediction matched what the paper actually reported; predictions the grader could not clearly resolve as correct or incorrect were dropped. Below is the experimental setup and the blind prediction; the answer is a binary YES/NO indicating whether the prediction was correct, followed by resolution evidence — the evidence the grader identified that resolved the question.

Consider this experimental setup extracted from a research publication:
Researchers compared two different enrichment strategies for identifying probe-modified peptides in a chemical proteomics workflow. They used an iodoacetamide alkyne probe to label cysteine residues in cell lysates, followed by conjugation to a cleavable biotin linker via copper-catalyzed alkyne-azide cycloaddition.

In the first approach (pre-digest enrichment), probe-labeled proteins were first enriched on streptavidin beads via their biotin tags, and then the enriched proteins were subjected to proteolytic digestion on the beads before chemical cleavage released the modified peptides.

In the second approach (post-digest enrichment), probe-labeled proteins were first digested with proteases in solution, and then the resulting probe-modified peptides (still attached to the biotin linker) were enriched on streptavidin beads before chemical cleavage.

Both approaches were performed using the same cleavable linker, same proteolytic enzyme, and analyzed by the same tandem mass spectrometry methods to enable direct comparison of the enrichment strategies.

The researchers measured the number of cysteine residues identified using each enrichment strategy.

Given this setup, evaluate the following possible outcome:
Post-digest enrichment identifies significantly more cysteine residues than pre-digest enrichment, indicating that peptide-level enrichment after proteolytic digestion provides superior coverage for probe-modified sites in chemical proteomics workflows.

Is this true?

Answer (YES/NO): YES